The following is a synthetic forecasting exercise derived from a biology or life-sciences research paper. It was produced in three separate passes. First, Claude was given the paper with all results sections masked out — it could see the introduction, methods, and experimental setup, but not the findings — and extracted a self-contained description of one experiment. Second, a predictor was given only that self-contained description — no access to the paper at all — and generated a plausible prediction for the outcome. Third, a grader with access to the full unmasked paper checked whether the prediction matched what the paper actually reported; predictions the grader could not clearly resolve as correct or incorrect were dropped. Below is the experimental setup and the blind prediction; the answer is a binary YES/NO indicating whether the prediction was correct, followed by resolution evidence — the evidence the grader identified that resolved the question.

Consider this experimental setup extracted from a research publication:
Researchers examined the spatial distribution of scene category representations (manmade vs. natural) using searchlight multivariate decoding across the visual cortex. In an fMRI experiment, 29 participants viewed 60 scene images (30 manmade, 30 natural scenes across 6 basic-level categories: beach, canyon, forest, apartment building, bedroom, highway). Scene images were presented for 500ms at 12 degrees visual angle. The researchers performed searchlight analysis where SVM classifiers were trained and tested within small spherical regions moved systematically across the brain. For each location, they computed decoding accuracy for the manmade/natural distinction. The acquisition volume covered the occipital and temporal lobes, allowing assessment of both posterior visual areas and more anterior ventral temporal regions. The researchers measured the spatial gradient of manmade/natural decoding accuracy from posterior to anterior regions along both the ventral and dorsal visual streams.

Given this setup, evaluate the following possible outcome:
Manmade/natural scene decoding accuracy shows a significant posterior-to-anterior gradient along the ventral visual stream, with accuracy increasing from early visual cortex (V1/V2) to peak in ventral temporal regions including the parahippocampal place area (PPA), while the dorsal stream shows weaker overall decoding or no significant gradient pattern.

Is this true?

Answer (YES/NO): NO